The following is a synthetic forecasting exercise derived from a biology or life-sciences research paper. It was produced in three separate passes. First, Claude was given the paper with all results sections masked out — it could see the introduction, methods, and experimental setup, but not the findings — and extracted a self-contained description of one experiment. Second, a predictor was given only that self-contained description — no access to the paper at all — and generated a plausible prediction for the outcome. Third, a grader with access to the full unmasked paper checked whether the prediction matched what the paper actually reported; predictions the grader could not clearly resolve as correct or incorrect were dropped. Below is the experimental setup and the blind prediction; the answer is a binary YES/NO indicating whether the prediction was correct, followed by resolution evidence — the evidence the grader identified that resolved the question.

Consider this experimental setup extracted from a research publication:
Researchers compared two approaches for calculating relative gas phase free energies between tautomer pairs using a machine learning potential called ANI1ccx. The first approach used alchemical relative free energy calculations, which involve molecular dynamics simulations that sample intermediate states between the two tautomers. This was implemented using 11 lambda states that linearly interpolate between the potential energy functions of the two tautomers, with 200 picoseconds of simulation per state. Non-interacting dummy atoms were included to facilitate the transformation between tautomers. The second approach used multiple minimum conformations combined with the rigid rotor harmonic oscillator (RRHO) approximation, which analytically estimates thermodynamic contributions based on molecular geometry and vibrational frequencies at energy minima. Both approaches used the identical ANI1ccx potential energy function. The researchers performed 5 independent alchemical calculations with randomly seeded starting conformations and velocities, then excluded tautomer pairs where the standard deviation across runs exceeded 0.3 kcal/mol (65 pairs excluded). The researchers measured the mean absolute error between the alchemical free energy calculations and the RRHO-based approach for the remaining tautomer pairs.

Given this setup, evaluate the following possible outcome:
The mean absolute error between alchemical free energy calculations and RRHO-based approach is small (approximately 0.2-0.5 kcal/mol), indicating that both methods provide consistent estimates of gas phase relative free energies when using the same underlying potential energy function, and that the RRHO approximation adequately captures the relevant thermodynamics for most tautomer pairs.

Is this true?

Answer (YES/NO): NO